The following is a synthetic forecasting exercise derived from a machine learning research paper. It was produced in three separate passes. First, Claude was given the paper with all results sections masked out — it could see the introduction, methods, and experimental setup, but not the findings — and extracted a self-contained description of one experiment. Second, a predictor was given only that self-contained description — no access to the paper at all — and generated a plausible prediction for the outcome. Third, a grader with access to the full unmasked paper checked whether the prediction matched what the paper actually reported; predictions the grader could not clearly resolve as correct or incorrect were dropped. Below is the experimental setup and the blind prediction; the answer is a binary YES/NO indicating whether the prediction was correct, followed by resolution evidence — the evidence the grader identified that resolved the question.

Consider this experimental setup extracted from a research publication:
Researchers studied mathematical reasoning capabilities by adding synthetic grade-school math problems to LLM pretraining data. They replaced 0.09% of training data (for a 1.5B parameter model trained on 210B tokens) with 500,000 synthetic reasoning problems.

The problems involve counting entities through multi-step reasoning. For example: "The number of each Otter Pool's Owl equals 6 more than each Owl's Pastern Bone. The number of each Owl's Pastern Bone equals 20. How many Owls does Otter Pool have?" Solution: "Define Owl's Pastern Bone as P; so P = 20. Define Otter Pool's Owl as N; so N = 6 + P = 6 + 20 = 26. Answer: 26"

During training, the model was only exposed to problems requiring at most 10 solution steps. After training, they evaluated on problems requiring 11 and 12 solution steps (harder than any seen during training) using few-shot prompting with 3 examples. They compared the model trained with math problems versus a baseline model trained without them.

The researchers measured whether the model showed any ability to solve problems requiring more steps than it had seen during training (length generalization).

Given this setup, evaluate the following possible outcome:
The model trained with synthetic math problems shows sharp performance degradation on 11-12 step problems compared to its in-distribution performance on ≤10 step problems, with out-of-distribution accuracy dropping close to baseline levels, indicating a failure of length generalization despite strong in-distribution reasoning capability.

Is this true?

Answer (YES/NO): NO